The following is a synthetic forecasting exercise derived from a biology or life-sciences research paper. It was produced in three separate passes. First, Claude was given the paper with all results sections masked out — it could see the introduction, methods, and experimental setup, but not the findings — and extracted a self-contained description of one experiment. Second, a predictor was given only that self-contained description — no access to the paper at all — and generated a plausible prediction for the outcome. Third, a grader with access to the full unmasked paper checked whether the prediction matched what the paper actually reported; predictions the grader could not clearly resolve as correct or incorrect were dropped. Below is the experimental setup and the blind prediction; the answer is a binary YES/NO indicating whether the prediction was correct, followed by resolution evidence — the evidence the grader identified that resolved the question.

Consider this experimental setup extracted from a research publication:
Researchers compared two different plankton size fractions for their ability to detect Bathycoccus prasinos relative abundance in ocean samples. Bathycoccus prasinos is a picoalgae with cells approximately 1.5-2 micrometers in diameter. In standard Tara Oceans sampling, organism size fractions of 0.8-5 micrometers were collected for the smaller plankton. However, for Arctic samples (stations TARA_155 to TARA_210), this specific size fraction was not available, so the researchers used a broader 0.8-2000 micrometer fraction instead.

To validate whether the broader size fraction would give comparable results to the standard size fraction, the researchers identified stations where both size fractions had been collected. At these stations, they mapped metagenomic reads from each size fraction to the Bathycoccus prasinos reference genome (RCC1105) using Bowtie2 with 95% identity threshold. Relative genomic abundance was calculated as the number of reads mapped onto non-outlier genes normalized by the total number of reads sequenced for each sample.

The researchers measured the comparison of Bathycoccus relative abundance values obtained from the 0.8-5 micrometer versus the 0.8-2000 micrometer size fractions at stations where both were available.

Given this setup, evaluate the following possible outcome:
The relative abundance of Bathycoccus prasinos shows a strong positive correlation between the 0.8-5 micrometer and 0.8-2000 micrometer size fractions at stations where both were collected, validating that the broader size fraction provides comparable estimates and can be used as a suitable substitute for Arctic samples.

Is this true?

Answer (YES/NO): YES